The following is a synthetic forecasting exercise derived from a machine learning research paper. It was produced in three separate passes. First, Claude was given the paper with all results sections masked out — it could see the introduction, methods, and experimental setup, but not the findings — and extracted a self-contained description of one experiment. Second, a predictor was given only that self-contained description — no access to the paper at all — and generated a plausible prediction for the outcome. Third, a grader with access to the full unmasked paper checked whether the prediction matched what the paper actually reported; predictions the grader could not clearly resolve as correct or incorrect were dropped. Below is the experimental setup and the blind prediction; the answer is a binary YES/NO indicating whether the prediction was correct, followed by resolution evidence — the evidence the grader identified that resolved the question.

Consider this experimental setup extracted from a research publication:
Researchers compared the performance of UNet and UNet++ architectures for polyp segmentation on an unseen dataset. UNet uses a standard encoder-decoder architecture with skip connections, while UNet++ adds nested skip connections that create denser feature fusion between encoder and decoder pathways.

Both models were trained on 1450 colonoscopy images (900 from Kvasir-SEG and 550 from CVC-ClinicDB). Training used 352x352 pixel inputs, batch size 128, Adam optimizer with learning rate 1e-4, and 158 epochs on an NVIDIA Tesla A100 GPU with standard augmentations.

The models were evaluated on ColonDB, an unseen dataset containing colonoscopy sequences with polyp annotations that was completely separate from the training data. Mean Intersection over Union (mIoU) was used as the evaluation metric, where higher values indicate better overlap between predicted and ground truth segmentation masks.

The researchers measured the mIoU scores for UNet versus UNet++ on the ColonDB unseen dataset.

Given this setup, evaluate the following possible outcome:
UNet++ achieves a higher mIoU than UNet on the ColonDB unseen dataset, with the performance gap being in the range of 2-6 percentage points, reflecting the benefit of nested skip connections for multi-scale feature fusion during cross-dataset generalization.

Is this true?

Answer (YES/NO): NO